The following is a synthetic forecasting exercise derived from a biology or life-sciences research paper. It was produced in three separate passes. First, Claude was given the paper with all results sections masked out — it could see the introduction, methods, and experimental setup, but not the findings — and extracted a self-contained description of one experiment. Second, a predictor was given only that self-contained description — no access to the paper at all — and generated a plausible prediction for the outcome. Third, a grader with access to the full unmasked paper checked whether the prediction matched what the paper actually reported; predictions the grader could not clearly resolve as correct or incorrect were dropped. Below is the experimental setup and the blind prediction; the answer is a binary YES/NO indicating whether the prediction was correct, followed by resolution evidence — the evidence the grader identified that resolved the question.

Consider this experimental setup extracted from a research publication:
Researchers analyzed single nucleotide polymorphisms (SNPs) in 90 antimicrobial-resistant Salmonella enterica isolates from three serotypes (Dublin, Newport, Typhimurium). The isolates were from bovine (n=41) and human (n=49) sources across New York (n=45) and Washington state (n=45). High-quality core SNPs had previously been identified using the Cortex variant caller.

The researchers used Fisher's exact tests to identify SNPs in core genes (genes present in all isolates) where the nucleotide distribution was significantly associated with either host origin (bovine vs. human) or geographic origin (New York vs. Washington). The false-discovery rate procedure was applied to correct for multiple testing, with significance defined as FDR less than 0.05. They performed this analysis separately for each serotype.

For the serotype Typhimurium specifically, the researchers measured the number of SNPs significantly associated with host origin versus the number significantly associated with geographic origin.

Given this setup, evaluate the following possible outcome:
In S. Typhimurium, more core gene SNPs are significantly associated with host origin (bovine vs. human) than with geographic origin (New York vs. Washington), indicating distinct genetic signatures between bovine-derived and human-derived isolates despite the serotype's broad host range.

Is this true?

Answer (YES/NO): YES